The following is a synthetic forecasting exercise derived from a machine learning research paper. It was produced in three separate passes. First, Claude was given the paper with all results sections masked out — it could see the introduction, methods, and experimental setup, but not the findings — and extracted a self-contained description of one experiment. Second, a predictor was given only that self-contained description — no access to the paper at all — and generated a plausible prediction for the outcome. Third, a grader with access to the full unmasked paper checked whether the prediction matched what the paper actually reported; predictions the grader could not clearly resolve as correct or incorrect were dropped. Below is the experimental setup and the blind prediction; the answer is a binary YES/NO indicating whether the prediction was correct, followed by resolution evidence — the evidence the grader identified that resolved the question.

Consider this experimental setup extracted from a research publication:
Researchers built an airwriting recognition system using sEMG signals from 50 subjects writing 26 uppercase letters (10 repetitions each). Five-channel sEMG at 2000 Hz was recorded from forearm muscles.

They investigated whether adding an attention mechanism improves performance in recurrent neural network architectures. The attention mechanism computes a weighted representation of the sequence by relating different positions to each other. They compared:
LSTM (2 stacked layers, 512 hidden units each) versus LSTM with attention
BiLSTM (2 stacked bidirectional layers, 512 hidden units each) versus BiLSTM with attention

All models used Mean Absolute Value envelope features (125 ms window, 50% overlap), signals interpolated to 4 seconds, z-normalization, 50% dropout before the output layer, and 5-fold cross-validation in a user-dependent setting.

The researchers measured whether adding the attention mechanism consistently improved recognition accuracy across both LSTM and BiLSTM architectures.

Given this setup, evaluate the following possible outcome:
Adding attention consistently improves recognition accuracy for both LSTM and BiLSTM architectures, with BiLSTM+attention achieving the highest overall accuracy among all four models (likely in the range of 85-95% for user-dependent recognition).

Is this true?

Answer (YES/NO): NO